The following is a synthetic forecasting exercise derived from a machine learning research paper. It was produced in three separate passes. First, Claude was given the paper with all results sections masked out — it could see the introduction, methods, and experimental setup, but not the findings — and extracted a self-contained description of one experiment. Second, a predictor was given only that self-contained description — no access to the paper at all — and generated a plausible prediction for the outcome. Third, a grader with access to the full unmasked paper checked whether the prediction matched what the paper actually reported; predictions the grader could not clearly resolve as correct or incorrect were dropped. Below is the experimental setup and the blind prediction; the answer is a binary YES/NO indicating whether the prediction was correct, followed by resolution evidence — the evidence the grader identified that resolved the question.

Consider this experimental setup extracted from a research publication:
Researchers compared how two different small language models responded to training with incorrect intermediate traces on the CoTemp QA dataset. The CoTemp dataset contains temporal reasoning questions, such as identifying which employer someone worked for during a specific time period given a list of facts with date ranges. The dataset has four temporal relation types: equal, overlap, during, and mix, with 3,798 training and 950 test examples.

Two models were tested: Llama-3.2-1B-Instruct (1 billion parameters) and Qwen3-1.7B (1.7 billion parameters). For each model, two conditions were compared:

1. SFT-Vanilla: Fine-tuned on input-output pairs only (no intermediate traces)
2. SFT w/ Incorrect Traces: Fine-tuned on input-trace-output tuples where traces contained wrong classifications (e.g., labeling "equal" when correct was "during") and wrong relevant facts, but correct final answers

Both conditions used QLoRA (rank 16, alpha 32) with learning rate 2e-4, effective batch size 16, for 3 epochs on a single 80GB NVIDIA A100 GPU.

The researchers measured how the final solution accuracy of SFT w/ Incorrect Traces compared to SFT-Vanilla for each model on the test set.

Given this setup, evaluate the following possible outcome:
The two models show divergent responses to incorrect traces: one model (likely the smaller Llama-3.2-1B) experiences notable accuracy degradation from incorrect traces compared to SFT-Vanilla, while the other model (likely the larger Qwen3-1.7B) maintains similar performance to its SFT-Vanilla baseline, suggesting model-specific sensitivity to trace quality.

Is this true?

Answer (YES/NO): NO